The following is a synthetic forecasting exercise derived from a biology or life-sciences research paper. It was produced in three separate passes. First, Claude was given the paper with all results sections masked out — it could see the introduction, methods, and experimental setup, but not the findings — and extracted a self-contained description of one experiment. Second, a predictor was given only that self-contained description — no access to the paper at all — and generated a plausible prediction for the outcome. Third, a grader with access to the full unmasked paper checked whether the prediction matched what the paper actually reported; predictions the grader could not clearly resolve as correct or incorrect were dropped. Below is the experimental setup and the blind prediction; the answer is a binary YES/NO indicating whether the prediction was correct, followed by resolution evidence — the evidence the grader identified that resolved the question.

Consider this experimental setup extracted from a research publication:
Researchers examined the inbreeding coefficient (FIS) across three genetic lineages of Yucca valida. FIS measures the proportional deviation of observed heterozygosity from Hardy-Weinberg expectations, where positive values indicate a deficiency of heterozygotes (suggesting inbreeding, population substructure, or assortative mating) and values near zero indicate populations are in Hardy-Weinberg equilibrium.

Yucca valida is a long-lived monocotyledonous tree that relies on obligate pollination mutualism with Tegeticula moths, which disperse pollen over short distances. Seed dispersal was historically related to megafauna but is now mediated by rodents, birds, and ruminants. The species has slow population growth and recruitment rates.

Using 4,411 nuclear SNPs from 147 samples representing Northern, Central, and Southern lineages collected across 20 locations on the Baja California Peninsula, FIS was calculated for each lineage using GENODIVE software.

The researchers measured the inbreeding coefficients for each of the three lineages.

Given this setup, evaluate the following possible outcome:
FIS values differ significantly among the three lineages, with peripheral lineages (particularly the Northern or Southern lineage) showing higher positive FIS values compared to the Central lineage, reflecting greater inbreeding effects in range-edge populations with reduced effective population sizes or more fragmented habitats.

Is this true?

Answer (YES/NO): NO